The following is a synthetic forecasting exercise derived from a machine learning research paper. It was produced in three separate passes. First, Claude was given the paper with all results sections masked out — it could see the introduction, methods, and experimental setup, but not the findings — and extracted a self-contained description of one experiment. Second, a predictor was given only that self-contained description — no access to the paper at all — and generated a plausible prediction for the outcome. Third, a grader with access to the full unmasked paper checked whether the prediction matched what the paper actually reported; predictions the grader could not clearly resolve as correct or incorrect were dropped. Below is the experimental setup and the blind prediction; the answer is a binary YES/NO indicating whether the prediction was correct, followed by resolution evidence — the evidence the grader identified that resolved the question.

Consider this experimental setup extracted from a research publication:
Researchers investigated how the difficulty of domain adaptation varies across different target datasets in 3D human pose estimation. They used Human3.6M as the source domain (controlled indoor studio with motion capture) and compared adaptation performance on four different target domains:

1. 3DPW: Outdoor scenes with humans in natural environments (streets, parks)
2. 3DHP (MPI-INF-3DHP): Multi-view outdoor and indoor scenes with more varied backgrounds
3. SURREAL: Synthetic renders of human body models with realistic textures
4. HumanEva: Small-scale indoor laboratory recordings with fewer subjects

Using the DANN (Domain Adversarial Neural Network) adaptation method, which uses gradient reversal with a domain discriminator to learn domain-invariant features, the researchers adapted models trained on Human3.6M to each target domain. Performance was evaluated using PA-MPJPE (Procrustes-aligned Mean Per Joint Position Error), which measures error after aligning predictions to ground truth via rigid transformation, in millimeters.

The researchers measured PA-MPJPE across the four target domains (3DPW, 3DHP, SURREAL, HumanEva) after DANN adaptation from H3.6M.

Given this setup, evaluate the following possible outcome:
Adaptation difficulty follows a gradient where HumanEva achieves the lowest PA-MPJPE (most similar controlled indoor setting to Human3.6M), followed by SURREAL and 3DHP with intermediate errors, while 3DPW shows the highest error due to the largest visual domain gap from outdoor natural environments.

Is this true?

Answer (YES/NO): NO